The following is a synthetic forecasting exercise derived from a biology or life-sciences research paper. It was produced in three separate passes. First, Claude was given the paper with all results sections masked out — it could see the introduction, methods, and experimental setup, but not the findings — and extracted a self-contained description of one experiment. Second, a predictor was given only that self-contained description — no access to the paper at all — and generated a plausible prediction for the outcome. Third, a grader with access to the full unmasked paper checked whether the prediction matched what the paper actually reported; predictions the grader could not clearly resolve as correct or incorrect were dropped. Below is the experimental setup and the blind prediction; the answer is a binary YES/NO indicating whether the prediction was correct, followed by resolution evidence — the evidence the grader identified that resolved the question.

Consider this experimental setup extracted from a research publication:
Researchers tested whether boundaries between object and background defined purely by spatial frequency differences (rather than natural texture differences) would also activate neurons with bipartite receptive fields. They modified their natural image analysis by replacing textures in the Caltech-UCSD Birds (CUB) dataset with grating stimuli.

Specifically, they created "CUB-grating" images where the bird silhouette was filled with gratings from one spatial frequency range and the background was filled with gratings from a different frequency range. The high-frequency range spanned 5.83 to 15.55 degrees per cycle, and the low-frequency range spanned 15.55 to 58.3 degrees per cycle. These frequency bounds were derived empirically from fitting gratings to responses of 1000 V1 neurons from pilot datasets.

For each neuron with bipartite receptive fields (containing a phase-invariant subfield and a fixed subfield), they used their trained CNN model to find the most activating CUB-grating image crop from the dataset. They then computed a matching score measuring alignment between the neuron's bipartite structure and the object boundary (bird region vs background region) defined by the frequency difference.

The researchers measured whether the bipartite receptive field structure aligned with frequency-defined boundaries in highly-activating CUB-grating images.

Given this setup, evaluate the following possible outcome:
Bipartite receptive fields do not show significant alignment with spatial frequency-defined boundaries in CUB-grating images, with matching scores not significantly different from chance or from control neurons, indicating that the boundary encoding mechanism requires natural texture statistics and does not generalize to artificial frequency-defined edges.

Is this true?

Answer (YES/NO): NO